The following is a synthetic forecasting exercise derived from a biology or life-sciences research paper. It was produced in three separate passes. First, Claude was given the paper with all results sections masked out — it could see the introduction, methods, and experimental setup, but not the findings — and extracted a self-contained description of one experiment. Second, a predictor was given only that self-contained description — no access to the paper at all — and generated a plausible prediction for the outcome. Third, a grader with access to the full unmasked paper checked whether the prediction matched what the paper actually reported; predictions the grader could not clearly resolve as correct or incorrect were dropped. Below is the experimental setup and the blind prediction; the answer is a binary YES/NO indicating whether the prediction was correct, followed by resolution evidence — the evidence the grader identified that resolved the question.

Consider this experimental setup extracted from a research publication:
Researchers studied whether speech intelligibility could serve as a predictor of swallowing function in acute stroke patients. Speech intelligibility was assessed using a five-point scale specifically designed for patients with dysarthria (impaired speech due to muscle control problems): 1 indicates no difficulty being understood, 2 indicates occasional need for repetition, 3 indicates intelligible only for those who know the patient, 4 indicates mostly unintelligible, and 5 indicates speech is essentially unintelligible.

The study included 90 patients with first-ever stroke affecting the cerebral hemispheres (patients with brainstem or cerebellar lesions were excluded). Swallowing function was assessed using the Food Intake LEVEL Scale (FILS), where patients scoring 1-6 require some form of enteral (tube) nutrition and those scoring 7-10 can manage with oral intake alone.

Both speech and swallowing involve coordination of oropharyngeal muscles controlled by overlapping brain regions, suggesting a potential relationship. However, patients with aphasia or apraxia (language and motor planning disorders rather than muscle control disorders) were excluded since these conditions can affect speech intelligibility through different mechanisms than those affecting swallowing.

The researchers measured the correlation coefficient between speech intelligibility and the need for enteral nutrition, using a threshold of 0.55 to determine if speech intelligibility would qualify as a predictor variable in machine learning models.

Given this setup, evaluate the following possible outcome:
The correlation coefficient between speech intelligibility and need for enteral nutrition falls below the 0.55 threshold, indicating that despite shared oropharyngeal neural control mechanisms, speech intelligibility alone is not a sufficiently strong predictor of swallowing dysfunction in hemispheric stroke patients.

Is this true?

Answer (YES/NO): NO